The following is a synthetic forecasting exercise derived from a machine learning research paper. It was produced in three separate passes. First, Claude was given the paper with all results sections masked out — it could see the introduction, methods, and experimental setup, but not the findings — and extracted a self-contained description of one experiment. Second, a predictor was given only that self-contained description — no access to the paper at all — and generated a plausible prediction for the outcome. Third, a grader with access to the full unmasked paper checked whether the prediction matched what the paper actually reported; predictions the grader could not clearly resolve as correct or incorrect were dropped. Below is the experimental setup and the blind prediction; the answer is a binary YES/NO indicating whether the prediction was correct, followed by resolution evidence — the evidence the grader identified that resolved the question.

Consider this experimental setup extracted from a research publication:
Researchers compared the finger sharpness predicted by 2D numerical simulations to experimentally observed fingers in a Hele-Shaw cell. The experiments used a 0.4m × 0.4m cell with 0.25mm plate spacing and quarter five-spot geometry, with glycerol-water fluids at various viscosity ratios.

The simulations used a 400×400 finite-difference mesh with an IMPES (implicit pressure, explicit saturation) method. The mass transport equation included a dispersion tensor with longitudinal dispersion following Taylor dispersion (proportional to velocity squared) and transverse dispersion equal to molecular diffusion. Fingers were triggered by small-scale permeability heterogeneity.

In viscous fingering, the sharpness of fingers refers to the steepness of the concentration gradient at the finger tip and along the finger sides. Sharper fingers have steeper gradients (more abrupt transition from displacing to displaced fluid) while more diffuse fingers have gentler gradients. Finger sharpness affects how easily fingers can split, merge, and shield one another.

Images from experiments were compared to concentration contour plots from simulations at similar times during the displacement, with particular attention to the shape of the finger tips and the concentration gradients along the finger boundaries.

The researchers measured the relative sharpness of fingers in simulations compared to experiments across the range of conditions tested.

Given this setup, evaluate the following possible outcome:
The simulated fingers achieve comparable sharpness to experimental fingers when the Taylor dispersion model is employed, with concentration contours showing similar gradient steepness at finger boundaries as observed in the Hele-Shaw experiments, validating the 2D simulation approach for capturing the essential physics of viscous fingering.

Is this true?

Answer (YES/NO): NO